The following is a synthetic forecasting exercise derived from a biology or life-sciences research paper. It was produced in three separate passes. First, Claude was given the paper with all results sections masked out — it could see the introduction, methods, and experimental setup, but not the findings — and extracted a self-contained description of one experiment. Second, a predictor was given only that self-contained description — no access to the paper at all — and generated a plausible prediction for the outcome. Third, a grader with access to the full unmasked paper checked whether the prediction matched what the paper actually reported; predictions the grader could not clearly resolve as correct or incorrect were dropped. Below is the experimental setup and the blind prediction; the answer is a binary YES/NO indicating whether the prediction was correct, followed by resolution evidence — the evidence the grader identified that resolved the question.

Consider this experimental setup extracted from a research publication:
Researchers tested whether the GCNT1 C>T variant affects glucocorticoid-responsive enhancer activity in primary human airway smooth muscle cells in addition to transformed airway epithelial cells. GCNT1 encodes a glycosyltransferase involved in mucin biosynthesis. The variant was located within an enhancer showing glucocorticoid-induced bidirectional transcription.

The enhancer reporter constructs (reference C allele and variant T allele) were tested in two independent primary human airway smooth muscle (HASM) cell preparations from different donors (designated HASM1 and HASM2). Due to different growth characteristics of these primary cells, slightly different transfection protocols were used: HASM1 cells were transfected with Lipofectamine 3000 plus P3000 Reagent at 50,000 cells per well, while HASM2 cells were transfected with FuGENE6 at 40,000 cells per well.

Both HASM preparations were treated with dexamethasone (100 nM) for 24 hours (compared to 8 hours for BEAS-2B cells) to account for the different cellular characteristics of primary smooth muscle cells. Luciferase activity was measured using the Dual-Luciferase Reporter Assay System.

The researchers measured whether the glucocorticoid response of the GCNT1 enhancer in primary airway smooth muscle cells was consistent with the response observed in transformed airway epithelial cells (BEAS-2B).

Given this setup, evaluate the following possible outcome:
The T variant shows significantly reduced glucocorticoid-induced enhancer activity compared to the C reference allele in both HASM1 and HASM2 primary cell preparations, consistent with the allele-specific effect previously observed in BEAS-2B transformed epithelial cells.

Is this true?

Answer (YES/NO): YES